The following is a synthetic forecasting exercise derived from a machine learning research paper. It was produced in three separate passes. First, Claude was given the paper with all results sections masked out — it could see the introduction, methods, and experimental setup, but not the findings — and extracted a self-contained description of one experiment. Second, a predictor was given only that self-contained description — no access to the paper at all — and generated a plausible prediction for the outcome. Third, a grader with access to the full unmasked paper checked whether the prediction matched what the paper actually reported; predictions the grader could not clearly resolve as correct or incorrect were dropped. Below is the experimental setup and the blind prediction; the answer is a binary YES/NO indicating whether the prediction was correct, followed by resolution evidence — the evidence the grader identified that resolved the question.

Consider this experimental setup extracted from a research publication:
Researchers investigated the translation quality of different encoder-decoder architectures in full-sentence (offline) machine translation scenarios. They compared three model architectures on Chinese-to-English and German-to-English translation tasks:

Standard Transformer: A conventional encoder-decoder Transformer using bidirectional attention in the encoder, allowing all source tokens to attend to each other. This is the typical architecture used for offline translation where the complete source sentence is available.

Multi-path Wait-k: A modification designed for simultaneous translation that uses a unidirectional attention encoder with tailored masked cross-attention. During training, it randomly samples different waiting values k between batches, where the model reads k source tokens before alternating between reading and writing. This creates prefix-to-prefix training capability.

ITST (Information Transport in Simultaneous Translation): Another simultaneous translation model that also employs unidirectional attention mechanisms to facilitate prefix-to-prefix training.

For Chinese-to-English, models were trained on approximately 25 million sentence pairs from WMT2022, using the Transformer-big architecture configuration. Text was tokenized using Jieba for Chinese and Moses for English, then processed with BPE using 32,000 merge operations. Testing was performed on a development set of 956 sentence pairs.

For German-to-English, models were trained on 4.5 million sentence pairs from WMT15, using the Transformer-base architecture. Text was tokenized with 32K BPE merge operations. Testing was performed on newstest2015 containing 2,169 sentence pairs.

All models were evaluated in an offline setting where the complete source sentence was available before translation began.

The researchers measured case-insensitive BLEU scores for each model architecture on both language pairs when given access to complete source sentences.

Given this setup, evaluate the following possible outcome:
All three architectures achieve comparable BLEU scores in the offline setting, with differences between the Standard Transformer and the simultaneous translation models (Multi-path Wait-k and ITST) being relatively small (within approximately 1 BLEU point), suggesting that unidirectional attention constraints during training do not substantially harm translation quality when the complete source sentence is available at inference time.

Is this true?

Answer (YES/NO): NO